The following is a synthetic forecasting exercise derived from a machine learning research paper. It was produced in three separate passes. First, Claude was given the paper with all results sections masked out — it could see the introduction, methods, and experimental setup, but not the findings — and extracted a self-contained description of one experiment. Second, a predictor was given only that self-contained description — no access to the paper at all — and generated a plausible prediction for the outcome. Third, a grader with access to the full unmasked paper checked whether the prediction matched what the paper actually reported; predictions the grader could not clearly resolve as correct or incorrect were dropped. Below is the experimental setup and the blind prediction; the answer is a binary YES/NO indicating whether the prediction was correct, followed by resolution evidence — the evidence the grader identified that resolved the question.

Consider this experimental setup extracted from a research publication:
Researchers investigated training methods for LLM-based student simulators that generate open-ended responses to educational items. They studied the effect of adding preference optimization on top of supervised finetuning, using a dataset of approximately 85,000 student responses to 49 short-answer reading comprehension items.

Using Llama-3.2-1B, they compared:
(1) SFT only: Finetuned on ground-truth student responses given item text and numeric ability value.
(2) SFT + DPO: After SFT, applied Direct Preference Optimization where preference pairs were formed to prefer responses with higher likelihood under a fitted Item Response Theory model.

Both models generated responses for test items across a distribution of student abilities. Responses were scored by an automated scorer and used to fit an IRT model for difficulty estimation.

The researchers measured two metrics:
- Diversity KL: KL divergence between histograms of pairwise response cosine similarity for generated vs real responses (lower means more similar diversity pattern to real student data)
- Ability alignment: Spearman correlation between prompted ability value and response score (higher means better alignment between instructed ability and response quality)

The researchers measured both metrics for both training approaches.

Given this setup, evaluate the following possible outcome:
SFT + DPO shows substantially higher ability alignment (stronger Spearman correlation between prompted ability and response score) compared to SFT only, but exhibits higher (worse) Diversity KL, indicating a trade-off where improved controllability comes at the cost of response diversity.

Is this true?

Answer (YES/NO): YES